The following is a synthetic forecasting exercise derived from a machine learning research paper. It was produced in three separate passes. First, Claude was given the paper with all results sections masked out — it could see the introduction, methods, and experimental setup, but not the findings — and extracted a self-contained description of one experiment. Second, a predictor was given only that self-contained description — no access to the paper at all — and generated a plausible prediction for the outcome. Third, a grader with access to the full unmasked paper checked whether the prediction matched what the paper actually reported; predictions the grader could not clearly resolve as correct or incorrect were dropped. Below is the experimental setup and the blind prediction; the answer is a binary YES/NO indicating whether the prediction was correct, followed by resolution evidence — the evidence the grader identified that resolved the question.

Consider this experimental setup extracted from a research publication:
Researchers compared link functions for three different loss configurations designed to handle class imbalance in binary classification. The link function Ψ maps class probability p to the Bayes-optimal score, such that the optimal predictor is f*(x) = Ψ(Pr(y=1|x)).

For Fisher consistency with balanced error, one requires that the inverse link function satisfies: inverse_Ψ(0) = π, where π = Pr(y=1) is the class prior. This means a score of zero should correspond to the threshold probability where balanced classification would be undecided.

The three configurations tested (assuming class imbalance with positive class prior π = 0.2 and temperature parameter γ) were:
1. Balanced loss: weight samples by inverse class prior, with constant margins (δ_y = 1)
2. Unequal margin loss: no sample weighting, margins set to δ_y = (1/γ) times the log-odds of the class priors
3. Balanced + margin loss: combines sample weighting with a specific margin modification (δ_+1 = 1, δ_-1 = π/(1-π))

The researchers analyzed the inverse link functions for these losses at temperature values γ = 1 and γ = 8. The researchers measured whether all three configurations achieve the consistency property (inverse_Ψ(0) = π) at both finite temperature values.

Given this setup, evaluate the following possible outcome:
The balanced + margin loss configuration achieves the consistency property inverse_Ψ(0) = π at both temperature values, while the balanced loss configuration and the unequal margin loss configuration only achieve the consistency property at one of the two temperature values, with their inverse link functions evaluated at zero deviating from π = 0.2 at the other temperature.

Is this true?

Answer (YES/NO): NO